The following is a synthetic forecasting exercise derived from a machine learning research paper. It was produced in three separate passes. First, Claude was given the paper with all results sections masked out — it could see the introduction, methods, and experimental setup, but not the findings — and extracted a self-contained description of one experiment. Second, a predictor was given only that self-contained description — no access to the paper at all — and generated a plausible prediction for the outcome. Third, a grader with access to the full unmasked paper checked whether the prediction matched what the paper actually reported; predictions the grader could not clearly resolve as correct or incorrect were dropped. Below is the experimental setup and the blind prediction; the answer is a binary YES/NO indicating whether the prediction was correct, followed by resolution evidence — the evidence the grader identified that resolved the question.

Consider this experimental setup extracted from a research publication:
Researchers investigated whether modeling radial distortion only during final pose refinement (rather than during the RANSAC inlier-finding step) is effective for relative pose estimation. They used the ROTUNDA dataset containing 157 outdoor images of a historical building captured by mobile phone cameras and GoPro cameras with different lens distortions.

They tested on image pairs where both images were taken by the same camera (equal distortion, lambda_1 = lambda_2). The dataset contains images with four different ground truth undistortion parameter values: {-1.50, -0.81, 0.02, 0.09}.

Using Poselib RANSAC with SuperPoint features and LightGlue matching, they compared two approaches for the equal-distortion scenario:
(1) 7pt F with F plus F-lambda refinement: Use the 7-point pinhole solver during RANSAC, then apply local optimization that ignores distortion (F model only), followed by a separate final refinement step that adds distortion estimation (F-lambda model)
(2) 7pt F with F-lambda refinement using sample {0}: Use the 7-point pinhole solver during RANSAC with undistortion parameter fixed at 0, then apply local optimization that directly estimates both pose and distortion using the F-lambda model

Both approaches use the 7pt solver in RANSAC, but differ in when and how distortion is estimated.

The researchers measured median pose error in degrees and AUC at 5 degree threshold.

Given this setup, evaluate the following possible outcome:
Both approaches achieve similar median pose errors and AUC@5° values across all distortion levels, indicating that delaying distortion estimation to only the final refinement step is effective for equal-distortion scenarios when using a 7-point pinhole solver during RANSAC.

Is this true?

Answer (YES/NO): NO